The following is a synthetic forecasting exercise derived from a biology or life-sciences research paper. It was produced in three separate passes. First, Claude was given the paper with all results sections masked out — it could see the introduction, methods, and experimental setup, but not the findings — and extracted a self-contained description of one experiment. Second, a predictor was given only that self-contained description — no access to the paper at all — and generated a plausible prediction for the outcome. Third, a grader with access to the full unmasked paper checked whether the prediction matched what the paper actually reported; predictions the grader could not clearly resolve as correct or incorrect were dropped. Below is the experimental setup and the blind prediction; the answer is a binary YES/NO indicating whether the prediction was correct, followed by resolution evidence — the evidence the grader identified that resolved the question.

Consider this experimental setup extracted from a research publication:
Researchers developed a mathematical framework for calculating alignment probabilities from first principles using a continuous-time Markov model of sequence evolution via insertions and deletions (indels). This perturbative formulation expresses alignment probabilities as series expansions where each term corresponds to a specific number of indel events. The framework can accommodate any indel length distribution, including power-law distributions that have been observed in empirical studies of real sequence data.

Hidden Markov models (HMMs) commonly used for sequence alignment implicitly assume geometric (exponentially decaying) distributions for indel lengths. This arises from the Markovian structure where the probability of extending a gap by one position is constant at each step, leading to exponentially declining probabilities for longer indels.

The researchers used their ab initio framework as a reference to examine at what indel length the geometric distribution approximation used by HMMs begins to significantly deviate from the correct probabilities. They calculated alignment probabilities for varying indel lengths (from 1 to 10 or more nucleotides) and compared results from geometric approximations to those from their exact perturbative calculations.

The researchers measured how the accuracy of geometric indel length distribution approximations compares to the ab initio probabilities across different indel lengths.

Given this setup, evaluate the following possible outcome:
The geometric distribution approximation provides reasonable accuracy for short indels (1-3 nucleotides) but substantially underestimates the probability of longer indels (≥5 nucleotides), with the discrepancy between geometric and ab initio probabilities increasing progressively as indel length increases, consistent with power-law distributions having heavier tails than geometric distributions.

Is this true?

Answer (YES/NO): YES